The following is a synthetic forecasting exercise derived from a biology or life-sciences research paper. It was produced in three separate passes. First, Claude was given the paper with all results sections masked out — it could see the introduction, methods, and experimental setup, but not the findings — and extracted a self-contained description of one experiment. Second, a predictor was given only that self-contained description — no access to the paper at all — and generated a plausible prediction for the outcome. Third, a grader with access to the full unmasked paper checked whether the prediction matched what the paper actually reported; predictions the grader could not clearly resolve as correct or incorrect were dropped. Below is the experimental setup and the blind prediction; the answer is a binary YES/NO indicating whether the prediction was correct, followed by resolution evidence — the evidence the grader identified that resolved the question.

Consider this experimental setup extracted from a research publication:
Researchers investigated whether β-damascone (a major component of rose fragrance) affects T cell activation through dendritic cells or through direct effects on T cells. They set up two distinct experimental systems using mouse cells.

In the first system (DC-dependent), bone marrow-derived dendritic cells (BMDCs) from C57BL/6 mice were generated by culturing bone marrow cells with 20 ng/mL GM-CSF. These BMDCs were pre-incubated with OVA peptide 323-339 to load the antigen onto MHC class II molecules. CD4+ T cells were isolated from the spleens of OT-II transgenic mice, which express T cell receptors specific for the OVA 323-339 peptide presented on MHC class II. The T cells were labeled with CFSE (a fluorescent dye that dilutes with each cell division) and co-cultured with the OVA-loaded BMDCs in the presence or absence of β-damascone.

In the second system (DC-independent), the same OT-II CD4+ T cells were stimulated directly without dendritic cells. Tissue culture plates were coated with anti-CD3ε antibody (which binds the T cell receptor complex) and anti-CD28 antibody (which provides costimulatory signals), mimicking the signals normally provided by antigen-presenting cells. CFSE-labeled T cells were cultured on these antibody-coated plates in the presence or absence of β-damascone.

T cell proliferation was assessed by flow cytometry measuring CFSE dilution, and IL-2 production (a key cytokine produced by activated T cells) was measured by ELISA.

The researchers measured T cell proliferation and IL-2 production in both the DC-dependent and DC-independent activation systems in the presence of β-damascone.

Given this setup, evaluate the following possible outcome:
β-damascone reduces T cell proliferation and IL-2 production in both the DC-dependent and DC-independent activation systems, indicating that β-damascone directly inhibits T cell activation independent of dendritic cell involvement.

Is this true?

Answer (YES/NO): NO